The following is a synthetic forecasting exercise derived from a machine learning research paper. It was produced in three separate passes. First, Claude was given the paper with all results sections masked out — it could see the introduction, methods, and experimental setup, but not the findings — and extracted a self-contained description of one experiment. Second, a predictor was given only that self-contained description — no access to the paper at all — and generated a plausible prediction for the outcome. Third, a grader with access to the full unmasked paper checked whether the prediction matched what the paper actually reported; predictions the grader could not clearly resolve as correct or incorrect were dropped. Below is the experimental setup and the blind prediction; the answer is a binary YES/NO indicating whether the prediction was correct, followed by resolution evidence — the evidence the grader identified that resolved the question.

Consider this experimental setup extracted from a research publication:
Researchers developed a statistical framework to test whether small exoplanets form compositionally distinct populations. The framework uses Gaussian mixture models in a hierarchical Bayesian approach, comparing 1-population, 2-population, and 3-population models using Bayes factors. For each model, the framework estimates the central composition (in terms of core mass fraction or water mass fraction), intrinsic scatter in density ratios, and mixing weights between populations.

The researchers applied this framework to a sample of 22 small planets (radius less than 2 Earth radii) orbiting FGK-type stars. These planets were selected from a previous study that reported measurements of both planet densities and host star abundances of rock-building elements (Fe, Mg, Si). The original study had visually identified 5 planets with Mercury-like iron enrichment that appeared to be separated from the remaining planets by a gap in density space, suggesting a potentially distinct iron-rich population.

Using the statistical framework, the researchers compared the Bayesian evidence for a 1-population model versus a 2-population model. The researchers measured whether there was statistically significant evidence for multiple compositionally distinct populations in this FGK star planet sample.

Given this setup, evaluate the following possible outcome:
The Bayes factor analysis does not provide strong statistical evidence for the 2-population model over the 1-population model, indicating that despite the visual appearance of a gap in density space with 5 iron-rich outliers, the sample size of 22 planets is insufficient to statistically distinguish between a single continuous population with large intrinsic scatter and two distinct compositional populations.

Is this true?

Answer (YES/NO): YES